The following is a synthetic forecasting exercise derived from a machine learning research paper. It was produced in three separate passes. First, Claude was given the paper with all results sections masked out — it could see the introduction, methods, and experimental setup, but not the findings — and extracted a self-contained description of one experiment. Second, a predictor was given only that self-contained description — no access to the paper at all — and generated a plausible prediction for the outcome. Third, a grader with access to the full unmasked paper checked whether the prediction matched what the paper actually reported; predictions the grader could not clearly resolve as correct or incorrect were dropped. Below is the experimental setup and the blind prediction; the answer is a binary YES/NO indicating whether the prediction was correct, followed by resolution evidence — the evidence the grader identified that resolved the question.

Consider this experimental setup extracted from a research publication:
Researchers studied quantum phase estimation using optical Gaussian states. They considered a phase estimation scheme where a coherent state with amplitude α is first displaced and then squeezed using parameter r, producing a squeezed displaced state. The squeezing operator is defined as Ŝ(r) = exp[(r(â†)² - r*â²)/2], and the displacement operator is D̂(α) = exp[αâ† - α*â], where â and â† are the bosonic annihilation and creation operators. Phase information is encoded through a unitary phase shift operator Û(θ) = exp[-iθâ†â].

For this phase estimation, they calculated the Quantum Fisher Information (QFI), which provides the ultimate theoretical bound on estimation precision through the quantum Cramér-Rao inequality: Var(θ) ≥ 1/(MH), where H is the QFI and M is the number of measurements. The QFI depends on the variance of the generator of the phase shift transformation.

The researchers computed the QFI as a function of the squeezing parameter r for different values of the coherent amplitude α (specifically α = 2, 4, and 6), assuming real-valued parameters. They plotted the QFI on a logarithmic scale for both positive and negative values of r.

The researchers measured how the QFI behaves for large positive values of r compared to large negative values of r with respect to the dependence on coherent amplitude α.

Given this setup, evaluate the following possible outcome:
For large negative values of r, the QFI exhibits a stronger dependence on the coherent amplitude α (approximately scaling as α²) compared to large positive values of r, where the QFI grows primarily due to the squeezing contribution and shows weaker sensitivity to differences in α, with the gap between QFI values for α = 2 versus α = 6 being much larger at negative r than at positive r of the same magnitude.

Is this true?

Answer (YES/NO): NO